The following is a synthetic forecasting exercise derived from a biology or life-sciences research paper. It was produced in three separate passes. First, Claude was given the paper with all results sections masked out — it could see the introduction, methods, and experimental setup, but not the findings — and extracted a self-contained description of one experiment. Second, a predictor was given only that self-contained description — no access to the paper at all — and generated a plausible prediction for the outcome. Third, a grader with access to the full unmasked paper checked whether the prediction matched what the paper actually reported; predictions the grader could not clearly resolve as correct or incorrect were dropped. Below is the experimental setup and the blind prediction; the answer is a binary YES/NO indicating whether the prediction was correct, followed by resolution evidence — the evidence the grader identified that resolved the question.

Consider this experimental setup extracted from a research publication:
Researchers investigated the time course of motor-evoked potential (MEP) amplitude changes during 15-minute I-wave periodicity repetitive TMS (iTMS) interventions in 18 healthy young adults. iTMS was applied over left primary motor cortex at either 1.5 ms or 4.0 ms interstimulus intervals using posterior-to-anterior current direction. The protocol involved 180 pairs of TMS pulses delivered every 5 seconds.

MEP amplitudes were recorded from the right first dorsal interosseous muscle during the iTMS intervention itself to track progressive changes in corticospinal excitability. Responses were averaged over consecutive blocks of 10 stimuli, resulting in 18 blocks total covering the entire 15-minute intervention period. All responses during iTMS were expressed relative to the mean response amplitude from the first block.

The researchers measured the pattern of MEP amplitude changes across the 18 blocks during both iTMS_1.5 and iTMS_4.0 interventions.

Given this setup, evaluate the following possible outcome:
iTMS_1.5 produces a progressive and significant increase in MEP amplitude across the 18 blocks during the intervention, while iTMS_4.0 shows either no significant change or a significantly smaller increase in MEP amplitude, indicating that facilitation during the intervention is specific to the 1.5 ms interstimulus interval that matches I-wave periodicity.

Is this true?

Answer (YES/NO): NO